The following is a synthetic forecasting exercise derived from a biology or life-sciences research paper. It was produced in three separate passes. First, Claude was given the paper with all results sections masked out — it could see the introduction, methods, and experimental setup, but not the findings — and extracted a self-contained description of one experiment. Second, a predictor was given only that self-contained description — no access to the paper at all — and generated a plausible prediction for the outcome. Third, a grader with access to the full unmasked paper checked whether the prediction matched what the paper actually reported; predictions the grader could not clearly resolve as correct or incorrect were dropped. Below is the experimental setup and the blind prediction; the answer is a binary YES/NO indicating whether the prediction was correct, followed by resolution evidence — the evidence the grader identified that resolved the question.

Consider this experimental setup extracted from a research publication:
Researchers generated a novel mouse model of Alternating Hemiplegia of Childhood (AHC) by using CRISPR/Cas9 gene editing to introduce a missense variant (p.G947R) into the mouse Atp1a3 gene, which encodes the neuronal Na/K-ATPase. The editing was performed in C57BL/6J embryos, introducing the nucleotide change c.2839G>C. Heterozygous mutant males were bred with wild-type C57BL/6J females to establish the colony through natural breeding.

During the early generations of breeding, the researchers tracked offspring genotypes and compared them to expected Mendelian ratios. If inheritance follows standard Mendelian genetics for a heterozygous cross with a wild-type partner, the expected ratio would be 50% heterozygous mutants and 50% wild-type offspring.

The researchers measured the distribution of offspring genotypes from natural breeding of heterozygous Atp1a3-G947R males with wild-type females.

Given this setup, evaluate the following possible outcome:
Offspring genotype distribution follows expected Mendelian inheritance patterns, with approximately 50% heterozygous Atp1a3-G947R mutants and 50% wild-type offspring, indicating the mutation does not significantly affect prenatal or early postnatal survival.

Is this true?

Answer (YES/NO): NO